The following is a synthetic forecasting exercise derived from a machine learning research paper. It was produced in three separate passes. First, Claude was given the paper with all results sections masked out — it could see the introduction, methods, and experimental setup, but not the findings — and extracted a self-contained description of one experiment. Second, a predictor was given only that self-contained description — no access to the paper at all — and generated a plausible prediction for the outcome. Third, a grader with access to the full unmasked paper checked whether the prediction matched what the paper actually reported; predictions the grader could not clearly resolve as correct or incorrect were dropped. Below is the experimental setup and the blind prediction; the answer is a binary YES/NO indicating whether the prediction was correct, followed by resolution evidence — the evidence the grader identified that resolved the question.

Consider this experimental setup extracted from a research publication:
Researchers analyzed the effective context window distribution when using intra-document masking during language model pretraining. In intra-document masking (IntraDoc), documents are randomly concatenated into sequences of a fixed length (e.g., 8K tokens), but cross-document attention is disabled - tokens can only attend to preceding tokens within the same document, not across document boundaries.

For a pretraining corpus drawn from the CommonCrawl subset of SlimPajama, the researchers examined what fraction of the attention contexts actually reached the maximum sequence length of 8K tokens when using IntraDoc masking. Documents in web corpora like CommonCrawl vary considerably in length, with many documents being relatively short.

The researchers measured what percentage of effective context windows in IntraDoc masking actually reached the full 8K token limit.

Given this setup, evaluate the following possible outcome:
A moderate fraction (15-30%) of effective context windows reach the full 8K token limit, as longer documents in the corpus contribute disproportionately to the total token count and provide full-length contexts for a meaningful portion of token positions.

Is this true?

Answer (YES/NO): NO